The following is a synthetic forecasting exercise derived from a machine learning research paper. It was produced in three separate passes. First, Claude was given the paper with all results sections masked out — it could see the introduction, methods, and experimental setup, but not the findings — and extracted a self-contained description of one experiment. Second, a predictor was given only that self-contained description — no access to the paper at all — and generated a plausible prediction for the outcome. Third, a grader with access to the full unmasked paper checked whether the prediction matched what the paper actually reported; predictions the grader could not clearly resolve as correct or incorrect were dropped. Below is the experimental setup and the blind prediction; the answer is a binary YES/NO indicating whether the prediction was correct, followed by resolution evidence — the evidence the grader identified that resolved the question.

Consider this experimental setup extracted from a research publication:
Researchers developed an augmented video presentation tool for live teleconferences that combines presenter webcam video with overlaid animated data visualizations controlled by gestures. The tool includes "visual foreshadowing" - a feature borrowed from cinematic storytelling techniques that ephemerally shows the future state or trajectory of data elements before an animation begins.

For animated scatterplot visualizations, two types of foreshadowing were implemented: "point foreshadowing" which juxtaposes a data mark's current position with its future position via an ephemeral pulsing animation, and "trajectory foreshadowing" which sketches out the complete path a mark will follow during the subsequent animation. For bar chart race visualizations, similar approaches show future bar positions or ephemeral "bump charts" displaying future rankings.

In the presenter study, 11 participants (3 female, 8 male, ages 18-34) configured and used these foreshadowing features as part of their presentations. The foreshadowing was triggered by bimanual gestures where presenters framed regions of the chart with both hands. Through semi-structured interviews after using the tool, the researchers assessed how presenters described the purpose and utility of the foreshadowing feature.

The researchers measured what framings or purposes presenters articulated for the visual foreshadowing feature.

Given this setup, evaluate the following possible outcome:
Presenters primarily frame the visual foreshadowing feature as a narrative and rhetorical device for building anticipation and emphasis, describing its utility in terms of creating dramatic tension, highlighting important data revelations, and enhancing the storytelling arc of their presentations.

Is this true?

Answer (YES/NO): YES